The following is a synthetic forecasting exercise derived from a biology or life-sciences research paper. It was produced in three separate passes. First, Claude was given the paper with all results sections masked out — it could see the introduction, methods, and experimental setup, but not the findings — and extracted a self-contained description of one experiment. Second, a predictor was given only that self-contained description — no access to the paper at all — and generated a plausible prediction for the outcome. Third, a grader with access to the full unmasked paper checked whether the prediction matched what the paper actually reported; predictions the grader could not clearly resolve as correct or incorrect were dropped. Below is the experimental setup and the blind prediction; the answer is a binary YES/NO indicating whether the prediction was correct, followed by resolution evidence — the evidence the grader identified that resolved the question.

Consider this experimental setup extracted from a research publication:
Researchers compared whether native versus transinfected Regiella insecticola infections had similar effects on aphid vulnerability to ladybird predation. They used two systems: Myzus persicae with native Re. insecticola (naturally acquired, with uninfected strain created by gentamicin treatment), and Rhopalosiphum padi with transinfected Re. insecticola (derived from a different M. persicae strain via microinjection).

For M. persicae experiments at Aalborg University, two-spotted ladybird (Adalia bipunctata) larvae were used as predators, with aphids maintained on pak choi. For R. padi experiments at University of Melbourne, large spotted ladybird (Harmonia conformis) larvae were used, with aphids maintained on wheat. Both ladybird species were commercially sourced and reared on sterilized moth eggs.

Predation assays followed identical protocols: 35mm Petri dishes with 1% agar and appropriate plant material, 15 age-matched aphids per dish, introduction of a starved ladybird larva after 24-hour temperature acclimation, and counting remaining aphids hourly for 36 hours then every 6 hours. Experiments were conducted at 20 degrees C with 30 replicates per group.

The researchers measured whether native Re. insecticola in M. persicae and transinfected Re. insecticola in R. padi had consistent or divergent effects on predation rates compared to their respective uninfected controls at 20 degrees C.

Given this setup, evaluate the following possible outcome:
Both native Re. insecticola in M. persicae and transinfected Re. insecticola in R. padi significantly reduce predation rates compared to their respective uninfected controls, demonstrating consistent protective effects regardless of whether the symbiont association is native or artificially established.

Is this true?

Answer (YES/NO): NO